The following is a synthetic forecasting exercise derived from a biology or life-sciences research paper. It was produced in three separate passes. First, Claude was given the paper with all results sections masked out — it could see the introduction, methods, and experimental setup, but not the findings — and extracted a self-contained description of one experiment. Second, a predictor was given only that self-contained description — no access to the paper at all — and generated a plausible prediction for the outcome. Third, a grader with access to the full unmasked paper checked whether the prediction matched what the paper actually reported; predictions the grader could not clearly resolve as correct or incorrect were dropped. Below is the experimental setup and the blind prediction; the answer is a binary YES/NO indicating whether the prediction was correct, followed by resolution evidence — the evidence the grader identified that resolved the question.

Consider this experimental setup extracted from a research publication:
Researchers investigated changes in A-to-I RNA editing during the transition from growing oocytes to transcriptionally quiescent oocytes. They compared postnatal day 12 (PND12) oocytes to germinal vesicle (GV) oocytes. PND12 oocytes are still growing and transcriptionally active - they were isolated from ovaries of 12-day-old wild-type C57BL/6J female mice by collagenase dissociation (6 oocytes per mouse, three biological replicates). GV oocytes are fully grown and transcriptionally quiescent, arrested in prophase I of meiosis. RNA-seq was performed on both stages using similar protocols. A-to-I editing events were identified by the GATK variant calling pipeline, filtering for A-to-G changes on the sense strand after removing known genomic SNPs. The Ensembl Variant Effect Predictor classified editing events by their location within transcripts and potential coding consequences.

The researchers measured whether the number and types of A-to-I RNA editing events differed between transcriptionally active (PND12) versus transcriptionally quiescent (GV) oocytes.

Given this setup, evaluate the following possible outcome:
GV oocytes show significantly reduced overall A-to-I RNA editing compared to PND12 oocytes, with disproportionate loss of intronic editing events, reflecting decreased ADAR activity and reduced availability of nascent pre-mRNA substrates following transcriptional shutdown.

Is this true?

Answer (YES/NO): NO